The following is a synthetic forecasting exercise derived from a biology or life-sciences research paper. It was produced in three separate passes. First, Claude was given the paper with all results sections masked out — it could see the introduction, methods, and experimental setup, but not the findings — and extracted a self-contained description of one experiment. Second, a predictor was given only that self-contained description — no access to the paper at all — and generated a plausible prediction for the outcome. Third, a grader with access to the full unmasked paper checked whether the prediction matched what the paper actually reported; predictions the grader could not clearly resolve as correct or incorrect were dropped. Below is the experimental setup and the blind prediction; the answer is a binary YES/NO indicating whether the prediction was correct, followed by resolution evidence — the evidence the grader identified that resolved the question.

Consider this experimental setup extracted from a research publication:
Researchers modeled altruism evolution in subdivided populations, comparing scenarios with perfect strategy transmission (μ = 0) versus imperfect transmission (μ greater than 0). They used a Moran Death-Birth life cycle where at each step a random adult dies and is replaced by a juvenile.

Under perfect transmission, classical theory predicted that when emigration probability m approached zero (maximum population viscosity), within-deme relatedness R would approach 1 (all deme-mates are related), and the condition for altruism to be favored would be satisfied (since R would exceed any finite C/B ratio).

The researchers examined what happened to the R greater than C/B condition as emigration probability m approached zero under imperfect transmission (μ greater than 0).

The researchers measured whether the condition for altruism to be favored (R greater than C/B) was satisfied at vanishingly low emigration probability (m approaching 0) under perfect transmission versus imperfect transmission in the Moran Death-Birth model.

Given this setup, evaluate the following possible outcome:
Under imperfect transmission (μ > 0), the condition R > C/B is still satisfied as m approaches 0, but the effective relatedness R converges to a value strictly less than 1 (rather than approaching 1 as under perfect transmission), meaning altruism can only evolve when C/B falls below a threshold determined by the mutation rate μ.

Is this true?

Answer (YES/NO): NO